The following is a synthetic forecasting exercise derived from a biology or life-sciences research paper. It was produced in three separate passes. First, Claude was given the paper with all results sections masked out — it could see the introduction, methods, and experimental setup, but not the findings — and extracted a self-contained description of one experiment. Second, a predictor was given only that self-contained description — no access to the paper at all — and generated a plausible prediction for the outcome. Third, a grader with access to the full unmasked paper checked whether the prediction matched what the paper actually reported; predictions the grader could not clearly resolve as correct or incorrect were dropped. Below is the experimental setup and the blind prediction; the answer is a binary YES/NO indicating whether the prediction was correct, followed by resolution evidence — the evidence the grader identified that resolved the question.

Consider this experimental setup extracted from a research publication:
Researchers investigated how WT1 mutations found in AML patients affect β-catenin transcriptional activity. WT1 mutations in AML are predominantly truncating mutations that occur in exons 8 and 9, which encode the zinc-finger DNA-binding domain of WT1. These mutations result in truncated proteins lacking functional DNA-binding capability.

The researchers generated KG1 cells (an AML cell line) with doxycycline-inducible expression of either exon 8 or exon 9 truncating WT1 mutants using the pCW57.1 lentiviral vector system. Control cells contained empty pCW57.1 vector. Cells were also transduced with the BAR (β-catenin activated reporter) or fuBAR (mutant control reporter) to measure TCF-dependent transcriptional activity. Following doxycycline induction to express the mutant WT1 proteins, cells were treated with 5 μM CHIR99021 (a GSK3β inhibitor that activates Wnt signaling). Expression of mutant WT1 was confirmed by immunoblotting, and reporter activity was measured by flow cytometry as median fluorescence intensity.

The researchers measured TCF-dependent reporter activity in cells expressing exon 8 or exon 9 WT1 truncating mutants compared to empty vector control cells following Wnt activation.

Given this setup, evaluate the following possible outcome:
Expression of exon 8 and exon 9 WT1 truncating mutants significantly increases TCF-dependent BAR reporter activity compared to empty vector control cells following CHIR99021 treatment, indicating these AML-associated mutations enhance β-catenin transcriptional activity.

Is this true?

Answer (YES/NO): YES